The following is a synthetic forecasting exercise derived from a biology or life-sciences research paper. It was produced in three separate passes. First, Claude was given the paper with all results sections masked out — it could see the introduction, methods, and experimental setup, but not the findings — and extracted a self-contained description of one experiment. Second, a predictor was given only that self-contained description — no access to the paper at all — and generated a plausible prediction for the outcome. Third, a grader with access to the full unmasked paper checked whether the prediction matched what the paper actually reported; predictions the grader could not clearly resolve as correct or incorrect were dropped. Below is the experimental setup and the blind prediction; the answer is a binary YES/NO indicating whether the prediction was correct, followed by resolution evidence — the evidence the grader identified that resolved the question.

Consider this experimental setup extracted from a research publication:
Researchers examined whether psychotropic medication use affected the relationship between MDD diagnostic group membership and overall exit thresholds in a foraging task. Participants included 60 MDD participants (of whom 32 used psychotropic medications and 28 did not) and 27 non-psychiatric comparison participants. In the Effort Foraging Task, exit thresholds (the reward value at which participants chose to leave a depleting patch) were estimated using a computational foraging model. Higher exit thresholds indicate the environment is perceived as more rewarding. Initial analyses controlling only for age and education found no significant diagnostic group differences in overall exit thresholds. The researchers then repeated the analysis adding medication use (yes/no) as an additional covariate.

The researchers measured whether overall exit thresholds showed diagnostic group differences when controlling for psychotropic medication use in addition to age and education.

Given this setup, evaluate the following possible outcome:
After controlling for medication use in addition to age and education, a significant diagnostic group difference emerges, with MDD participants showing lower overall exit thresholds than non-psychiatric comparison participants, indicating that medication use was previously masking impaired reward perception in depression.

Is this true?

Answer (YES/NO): NO